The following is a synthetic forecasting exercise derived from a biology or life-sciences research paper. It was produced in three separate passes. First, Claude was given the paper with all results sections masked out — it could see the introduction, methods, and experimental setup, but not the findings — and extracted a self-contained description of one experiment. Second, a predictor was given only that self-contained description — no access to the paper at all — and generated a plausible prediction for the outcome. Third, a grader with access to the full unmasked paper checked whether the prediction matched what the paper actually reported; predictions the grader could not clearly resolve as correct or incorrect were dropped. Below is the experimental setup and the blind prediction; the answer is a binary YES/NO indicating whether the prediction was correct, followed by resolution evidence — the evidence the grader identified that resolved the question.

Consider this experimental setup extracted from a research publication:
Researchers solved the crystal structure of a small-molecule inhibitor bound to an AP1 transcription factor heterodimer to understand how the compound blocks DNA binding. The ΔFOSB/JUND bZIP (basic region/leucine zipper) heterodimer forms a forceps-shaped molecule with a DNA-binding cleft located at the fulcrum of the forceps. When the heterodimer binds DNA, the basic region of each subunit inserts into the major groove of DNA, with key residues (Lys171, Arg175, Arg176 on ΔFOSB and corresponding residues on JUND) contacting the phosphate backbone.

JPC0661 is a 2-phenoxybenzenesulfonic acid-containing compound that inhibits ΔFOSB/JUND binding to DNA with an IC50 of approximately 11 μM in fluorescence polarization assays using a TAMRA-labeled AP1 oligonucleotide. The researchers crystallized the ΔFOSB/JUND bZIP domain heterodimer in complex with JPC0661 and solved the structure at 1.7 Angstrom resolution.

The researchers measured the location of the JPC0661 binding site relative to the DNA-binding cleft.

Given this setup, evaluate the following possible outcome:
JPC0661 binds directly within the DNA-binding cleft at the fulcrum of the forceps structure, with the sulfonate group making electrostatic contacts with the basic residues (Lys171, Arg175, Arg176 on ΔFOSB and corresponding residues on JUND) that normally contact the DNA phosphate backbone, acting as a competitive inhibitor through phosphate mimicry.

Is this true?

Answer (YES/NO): NO